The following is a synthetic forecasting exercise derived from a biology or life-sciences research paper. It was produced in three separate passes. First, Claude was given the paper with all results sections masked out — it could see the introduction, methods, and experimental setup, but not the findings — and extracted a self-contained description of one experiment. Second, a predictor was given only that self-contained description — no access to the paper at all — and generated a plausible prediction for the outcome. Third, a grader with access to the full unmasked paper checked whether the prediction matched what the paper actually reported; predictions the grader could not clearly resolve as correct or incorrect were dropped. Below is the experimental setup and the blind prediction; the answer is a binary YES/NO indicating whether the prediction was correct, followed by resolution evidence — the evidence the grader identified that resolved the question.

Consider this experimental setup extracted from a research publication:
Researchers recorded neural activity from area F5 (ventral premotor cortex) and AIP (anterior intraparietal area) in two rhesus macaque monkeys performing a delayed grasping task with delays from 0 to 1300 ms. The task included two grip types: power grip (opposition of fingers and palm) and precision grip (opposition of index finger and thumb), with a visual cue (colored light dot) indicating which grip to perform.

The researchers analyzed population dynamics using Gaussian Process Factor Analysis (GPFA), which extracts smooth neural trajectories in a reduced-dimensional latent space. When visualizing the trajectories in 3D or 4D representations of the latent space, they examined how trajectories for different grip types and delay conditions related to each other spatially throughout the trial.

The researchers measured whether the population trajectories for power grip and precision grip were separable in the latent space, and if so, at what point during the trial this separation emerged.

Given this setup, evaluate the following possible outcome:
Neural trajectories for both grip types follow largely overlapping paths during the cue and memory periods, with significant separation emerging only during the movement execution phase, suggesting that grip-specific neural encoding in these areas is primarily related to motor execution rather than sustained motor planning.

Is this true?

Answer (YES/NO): NO